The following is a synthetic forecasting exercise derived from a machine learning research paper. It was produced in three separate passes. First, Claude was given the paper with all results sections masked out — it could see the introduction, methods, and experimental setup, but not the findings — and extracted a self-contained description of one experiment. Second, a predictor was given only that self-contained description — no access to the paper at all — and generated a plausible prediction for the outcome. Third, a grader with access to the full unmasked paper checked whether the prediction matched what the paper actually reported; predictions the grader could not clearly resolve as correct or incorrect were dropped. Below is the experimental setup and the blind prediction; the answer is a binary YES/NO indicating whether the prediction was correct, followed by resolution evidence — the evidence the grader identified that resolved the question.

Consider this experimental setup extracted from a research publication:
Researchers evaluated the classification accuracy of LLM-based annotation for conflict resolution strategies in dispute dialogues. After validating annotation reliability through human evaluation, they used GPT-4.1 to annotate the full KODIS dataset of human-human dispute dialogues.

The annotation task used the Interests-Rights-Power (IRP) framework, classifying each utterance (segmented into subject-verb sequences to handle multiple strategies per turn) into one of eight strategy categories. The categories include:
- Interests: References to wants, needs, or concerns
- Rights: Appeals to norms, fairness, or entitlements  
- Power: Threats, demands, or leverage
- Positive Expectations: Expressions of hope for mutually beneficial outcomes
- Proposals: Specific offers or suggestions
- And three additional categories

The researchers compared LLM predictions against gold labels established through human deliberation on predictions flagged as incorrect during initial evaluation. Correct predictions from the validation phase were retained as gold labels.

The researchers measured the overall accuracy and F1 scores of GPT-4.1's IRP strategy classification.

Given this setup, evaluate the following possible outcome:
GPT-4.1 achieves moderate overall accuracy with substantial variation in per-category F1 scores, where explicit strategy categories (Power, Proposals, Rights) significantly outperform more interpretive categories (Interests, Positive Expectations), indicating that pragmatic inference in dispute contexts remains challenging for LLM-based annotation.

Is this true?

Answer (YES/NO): NO